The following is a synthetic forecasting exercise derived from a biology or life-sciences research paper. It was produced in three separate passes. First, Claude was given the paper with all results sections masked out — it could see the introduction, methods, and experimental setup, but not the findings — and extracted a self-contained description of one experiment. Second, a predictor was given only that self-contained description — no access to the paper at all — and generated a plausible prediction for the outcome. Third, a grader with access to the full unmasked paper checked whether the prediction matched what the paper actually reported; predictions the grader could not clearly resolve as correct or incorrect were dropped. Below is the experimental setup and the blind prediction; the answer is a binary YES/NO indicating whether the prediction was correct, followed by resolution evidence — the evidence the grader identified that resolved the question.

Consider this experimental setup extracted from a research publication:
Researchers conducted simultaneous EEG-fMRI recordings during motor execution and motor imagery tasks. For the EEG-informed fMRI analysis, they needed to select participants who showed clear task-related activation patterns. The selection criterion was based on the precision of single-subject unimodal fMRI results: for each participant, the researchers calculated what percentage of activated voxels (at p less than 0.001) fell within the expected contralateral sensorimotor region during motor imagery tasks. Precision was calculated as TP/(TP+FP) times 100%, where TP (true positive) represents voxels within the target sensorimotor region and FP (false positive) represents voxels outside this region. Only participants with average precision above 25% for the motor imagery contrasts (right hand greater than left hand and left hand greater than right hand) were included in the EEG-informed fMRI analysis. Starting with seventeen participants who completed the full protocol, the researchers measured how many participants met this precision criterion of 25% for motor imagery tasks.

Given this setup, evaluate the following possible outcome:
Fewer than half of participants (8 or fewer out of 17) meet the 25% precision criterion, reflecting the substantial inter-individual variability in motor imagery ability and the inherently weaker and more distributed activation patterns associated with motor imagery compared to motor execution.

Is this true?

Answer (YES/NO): YES